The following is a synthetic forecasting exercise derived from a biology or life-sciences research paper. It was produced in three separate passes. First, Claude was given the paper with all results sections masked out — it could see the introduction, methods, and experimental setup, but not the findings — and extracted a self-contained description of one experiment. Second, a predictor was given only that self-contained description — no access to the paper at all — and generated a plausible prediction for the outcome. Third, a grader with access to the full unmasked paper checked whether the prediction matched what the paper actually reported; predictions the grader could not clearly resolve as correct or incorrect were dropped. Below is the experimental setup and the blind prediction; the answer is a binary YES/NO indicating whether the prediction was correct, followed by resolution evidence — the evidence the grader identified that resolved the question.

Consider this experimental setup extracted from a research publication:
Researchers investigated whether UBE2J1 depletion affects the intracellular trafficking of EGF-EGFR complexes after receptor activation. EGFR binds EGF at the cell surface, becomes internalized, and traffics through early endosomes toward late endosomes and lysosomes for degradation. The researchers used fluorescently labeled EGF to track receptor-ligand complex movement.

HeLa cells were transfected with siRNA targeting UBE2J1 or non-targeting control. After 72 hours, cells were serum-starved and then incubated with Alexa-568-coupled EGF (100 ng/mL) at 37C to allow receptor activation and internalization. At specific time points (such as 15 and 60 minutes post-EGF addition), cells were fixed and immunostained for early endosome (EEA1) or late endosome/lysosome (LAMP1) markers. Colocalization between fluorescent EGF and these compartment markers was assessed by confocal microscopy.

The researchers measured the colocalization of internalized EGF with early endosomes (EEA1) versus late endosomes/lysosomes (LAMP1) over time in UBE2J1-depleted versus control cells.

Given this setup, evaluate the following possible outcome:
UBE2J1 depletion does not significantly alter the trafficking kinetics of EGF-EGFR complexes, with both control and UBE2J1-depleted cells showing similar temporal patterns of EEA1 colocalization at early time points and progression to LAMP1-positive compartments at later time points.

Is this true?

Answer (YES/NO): NO